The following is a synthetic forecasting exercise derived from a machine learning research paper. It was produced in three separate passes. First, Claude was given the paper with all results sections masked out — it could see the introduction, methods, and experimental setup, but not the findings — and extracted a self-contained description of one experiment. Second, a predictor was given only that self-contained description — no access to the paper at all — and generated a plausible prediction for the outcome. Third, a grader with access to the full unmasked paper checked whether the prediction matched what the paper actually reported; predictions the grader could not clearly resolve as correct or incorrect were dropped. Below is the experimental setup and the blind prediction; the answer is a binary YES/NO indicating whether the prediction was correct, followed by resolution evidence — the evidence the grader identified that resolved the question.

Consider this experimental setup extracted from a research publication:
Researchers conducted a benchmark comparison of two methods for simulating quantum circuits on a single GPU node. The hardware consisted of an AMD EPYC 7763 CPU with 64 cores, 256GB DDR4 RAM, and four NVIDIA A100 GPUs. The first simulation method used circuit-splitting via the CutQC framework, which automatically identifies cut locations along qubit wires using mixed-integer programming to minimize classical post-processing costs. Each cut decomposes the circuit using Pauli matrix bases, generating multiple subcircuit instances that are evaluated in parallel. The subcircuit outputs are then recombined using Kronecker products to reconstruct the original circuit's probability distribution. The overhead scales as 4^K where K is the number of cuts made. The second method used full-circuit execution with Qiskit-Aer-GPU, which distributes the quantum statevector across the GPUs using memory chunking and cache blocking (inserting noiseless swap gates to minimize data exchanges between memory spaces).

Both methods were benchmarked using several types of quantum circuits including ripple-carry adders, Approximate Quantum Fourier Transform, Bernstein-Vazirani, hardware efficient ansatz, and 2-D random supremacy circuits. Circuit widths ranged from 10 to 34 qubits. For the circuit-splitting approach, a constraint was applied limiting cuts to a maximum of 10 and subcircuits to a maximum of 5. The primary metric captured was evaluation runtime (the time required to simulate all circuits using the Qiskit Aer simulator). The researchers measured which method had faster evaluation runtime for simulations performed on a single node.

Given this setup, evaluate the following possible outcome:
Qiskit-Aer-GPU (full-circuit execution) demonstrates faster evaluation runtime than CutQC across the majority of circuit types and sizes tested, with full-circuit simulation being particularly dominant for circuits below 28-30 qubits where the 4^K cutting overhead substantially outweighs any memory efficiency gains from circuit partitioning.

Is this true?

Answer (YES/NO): YES